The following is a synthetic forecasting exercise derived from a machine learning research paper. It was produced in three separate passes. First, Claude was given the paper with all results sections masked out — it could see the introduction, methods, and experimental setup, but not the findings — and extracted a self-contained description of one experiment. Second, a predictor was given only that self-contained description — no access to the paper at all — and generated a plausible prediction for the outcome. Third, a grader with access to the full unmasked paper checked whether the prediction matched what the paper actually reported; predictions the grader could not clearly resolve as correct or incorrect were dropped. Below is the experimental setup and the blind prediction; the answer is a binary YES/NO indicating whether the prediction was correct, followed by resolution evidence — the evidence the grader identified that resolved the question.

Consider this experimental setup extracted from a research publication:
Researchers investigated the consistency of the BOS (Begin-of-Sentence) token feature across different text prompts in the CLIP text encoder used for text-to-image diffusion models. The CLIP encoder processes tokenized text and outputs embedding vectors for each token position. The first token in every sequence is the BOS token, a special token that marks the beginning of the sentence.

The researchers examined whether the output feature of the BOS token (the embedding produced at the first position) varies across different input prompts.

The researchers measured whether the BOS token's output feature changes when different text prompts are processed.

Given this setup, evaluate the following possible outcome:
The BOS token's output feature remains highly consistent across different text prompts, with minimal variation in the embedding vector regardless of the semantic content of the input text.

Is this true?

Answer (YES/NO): YES